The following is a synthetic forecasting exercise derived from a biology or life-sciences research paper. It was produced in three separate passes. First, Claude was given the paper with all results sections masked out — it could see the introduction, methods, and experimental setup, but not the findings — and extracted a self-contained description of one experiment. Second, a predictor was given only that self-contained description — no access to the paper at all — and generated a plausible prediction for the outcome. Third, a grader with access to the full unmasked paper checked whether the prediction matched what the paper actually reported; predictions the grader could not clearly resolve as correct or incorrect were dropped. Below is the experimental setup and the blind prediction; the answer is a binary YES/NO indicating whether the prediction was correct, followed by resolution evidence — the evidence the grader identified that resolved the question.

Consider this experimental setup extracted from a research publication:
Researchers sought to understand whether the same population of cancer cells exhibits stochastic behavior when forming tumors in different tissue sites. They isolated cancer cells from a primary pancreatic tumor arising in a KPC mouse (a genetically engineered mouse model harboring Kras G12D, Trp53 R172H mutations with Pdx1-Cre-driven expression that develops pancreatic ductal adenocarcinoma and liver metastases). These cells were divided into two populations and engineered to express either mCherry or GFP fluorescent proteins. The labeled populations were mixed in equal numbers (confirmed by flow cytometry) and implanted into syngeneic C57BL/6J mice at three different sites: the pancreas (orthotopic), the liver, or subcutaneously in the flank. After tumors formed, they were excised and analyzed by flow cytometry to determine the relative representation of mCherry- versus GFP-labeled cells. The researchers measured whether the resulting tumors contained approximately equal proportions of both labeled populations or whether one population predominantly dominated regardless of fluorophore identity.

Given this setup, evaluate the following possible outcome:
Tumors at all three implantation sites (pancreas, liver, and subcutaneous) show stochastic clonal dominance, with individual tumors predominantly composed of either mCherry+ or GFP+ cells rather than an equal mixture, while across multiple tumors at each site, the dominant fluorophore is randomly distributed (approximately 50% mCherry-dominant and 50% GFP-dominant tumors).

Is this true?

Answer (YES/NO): YES